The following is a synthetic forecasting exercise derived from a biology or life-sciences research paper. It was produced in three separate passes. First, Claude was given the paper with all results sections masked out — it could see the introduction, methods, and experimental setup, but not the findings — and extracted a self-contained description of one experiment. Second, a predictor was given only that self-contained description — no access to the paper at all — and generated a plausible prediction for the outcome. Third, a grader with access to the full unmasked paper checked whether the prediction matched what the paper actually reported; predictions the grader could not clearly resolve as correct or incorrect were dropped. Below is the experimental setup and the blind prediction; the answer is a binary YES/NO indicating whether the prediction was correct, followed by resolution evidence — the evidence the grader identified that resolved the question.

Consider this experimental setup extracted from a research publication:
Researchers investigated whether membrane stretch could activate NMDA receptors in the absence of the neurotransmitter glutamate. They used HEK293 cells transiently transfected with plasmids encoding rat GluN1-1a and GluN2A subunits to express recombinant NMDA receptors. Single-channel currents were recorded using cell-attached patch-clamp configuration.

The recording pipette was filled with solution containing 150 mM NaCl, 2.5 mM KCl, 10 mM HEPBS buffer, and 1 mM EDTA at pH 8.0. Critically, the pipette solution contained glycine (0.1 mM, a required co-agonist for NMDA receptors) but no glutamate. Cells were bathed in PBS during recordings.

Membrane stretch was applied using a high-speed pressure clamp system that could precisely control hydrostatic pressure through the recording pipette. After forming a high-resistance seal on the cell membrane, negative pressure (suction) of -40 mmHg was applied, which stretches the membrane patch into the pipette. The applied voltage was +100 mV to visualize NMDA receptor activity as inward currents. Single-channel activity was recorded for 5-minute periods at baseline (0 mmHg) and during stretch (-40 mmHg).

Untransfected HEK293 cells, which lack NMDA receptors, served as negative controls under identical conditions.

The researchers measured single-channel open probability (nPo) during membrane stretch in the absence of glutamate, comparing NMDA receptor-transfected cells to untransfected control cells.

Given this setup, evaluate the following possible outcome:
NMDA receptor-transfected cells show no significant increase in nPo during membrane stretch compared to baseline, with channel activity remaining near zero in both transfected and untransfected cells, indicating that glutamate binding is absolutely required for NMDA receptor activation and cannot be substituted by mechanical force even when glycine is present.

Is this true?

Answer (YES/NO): NO